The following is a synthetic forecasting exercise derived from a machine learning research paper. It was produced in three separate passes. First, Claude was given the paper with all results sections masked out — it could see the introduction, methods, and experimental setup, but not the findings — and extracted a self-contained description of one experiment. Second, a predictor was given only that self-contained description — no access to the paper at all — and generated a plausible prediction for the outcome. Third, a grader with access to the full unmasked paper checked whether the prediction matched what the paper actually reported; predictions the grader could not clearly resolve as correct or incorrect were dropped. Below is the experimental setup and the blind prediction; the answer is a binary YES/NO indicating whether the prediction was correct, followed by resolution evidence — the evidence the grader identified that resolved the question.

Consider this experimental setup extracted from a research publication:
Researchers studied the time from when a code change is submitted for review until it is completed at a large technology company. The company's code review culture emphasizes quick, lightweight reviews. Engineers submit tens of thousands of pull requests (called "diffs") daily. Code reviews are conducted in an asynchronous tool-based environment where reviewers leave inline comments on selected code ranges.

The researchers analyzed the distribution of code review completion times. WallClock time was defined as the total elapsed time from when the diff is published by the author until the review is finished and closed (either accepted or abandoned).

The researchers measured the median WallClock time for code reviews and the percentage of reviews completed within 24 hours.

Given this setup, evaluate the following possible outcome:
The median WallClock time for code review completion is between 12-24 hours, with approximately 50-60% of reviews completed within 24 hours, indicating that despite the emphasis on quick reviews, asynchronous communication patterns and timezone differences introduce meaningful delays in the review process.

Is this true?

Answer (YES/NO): NO